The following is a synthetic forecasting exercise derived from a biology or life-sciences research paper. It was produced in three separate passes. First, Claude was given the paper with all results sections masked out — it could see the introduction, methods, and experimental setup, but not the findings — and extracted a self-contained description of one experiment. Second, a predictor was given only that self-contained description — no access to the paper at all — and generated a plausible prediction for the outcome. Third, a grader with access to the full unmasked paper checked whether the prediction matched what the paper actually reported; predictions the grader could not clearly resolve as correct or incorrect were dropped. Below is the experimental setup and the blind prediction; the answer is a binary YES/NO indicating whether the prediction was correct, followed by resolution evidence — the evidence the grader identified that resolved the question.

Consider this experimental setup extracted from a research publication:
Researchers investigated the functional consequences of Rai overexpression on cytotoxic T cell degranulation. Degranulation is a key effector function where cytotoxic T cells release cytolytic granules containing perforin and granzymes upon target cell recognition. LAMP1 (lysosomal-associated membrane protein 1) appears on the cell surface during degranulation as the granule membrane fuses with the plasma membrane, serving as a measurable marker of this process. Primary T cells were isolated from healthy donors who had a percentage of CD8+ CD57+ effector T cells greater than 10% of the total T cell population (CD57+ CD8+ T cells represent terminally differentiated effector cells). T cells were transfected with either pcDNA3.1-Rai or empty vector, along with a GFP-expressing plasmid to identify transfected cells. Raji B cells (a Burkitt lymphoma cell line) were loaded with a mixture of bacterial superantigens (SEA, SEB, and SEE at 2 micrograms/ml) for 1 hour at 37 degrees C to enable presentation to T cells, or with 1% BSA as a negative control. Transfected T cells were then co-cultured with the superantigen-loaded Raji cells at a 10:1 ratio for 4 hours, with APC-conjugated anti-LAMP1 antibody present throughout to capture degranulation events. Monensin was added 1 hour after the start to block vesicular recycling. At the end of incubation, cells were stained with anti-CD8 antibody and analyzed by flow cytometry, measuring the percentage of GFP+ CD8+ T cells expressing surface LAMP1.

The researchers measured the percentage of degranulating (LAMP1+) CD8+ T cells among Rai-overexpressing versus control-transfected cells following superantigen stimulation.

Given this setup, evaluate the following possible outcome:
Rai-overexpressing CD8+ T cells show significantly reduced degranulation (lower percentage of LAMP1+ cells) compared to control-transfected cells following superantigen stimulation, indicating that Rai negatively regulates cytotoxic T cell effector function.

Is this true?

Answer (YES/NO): YES